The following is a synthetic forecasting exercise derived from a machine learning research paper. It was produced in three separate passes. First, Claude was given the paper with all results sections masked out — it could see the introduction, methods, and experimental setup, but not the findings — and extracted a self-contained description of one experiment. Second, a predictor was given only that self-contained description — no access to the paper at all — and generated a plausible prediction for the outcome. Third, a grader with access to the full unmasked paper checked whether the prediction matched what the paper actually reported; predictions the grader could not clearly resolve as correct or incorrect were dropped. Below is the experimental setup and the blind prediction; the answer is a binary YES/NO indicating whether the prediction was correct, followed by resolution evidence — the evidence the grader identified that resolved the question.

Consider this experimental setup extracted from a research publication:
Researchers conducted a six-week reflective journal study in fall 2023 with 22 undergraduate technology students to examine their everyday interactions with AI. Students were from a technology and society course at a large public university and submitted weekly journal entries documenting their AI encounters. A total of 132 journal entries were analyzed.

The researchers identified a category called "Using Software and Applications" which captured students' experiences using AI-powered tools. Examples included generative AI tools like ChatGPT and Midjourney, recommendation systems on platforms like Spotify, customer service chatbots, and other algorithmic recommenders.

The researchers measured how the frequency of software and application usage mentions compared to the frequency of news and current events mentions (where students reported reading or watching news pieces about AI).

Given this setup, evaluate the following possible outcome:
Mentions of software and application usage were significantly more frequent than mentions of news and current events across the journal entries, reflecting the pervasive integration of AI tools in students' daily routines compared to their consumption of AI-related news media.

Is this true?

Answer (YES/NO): NO